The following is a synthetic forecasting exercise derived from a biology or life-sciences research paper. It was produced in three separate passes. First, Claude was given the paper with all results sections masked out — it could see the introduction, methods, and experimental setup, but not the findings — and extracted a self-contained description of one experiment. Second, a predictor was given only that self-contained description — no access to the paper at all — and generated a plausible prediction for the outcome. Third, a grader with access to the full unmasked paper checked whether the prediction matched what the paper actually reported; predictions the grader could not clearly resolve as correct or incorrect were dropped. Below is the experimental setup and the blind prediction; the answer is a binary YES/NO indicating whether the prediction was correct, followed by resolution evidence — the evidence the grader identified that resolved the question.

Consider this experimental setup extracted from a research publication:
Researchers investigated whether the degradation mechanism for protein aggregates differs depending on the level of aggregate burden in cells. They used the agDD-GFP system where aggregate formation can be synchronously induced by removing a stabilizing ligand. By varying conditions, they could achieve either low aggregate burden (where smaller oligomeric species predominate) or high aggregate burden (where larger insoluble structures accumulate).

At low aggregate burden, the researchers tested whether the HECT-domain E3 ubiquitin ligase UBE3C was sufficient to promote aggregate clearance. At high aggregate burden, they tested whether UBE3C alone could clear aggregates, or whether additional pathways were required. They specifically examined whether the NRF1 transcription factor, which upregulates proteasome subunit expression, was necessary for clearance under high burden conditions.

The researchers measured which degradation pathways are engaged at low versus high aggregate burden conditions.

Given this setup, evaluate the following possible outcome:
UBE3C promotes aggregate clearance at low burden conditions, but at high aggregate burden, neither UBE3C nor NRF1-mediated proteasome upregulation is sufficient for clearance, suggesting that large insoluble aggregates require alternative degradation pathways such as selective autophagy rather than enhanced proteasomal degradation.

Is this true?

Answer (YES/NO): NO